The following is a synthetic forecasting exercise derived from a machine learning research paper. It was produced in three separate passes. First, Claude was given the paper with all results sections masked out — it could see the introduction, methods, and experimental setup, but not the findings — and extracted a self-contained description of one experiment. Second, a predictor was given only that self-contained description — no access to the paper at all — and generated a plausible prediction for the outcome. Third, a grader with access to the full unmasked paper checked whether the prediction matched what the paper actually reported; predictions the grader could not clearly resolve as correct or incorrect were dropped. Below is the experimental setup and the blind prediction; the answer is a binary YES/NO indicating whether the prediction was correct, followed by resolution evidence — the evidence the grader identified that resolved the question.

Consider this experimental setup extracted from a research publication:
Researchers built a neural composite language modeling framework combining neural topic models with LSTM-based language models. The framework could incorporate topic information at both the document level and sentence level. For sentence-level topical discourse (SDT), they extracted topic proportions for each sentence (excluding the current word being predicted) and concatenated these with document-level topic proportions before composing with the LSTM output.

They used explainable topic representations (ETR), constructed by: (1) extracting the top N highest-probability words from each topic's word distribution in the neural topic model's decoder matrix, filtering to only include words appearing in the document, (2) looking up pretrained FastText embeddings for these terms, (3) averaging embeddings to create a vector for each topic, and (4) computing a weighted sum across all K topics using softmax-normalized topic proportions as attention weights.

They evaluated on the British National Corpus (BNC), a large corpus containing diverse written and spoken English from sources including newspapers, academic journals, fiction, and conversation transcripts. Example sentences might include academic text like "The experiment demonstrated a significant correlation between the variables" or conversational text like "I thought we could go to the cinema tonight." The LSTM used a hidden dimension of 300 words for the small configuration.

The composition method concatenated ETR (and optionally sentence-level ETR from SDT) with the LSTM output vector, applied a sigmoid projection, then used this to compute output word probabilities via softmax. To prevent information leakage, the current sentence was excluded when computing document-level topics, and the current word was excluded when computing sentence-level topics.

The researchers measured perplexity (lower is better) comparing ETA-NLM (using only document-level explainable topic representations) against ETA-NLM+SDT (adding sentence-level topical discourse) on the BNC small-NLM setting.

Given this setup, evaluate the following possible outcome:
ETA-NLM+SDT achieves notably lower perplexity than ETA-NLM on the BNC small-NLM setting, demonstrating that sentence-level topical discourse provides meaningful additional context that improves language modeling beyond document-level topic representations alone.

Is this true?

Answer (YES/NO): NO